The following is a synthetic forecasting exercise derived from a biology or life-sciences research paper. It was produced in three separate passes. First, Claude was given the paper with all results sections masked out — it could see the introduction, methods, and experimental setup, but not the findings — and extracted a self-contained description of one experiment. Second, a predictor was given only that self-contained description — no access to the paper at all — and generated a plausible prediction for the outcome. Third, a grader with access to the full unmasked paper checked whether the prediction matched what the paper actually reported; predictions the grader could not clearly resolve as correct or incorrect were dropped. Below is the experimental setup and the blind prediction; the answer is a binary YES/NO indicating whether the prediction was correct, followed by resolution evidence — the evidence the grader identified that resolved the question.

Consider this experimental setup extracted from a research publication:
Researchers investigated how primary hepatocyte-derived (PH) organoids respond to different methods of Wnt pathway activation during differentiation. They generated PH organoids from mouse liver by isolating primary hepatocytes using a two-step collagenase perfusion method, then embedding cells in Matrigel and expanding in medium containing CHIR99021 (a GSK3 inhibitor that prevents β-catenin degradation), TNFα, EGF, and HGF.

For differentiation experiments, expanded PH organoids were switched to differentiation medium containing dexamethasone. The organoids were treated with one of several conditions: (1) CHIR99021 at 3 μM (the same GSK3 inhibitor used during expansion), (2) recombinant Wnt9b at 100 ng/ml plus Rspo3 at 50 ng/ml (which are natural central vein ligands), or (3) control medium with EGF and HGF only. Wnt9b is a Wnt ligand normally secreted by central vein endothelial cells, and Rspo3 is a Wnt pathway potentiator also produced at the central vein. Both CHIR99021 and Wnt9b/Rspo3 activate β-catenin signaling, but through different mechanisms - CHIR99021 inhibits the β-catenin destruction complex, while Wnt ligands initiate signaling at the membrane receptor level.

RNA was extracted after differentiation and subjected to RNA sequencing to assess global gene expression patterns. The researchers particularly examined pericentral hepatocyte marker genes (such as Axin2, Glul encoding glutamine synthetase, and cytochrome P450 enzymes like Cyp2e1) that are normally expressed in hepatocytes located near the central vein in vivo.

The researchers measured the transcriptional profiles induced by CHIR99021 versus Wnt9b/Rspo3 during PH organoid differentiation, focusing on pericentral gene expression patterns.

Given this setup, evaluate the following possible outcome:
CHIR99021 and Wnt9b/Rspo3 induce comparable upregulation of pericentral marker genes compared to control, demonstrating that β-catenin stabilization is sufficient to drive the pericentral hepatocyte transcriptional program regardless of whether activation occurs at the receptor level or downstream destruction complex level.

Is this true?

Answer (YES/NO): NO